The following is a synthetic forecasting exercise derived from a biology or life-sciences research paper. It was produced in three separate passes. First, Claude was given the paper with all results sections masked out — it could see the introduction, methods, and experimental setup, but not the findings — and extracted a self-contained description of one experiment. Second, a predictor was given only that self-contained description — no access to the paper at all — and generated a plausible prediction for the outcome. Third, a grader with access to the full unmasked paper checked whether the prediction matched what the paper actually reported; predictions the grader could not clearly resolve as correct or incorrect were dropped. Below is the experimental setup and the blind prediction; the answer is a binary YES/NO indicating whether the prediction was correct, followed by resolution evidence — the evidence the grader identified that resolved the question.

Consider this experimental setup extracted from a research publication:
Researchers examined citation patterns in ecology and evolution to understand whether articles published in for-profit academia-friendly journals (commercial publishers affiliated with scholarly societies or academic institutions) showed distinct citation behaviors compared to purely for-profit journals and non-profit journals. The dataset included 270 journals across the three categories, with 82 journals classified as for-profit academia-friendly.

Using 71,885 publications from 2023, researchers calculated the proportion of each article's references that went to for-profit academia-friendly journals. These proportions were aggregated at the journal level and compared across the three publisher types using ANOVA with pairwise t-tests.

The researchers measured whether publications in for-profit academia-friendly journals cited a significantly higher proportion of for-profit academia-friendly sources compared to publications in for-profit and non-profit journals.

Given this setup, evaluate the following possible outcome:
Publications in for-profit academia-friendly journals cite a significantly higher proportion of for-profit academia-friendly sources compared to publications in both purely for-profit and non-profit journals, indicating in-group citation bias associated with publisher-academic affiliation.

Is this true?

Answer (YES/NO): YES